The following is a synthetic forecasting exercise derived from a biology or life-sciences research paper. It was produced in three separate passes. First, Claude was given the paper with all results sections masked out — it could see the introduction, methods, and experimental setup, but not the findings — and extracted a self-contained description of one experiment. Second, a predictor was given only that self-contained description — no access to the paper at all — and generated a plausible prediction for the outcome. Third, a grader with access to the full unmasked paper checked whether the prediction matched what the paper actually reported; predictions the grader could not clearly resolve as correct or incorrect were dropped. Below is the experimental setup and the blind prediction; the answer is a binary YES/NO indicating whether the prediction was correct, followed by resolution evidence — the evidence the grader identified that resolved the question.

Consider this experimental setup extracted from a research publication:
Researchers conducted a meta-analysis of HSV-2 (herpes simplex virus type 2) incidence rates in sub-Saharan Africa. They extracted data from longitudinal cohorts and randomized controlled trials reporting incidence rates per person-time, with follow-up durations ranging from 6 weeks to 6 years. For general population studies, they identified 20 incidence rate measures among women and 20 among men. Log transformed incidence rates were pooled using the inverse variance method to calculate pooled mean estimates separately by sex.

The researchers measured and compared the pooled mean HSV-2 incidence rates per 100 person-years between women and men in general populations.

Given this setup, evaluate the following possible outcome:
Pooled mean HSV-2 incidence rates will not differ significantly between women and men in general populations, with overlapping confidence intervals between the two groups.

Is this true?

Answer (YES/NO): NO